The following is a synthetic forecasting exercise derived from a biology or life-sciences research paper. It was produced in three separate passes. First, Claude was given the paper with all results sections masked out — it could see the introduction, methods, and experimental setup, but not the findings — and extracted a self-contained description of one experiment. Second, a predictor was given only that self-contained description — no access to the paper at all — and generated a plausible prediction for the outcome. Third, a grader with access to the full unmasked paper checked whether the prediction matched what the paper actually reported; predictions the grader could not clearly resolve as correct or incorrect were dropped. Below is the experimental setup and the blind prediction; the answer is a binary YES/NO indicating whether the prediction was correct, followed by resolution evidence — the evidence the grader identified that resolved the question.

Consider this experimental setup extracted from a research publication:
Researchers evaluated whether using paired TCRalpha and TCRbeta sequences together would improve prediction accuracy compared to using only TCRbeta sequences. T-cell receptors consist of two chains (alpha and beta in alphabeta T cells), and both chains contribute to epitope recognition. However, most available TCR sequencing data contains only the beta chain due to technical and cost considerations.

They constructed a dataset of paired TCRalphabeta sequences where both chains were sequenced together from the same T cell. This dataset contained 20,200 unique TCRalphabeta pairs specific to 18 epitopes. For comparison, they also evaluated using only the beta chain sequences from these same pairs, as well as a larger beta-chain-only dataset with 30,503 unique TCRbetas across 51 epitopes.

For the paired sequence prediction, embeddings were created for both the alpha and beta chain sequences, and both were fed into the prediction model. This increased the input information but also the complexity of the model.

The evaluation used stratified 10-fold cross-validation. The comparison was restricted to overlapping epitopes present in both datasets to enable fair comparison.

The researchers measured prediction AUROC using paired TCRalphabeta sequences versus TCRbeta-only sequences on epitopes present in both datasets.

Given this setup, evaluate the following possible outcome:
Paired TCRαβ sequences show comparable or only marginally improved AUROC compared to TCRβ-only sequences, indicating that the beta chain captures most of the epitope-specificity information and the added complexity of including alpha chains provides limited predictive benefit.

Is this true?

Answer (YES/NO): NO